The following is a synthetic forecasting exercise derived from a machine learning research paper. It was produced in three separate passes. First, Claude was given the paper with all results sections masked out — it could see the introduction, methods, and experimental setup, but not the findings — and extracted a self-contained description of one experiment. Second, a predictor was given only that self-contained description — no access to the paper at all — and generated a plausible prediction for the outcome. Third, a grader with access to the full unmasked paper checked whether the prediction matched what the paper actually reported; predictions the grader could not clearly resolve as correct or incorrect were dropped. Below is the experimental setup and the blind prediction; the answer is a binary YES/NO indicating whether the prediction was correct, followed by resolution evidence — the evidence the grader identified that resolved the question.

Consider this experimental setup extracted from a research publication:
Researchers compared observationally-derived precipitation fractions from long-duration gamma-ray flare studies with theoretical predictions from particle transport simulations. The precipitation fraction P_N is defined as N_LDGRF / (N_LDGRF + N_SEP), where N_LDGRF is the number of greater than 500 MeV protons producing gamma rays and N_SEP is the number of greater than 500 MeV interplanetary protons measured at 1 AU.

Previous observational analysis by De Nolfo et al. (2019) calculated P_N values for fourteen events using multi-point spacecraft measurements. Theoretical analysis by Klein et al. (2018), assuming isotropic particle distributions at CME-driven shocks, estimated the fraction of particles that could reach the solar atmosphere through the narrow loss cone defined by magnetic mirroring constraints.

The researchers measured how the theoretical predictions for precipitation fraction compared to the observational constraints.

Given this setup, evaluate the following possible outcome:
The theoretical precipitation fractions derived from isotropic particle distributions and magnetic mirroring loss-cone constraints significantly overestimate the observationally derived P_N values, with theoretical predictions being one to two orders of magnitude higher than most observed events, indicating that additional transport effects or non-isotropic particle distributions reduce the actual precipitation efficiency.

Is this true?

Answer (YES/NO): NO